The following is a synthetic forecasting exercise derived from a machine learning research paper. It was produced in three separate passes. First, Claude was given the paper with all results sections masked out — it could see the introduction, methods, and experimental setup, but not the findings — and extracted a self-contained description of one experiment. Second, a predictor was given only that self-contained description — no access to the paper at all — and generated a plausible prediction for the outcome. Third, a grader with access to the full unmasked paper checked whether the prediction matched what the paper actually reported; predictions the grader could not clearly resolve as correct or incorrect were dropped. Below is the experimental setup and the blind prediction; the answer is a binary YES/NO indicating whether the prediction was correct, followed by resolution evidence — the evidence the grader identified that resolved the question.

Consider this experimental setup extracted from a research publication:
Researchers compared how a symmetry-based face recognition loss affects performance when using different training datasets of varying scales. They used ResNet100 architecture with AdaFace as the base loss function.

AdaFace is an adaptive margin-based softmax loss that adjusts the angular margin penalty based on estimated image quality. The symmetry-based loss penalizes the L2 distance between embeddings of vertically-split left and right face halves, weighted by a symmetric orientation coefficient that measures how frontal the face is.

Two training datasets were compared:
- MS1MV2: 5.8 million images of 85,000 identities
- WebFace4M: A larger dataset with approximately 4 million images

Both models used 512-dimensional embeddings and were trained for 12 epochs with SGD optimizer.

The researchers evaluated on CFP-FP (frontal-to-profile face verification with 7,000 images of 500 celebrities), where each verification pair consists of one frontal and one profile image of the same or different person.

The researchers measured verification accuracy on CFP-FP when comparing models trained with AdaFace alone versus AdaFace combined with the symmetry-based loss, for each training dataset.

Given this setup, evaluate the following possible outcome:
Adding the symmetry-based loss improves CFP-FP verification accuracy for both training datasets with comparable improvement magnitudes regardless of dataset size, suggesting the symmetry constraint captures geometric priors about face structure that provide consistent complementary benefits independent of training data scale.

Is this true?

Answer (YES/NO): NO